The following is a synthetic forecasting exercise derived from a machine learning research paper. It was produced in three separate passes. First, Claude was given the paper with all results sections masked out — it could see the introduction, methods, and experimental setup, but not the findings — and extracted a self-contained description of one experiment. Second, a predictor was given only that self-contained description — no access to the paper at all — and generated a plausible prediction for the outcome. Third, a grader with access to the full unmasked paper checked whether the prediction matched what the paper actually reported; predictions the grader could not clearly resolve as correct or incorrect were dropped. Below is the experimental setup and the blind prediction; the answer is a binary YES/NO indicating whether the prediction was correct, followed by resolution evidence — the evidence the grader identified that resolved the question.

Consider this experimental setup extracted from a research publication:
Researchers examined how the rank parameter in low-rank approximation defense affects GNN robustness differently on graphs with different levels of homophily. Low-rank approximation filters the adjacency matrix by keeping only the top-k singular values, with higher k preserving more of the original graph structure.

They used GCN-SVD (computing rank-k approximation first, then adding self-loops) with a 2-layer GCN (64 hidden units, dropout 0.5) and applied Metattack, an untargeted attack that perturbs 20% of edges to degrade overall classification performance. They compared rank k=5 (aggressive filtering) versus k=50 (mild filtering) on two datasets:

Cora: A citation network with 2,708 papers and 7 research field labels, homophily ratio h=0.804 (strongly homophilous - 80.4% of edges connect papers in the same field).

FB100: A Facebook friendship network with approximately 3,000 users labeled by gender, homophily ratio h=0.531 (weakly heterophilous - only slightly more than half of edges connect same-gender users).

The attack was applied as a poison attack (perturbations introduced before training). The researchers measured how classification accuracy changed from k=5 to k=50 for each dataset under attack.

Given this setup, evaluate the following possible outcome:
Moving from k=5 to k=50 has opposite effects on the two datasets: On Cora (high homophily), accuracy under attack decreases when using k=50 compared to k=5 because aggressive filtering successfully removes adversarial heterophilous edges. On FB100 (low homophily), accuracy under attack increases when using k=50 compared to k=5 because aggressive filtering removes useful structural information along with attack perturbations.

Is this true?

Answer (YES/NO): YES